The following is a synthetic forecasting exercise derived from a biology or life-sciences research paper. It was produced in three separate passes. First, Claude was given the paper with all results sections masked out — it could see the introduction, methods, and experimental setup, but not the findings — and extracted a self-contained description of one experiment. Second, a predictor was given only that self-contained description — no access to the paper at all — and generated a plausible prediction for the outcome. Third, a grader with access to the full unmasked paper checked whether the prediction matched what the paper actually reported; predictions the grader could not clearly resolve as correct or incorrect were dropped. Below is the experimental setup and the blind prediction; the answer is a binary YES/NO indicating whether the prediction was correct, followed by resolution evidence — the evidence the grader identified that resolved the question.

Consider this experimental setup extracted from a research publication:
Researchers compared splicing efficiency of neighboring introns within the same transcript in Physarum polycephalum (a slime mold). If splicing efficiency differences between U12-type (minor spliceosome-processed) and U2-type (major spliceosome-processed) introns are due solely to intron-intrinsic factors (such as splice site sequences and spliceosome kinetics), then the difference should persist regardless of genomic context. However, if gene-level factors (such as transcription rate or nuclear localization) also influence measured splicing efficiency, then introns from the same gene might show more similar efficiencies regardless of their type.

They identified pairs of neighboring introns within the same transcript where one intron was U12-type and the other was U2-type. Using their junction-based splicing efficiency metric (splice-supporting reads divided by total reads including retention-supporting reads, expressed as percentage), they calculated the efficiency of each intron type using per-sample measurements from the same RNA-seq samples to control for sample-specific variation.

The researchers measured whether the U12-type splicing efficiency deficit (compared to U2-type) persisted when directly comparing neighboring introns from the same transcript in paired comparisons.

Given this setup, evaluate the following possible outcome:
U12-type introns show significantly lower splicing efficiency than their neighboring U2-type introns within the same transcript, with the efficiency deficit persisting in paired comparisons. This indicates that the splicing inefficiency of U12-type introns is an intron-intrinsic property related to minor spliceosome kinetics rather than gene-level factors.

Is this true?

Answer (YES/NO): NO